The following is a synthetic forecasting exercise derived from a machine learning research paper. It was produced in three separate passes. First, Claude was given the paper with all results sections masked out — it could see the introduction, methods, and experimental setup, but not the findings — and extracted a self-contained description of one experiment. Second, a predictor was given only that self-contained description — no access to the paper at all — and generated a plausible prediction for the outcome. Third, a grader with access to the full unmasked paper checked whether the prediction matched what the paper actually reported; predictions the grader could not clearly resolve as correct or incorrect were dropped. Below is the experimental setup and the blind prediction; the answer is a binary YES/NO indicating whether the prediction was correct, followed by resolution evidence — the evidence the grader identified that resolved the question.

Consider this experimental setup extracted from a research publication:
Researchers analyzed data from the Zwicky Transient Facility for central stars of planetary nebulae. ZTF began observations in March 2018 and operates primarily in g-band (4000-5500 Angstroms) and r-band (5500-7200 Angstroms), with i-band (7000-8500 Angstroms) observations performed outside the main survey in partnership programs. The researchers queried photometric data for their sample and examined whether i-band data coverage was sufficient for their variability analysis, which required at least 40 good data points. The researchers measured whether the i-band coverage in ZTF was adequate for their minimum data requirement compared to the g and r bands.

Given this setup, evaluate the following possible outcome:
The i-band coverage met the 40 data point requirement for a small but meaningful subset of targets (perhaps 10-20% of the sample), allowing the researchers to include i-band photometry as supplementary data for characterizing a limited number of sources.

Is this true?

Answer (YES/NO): NO